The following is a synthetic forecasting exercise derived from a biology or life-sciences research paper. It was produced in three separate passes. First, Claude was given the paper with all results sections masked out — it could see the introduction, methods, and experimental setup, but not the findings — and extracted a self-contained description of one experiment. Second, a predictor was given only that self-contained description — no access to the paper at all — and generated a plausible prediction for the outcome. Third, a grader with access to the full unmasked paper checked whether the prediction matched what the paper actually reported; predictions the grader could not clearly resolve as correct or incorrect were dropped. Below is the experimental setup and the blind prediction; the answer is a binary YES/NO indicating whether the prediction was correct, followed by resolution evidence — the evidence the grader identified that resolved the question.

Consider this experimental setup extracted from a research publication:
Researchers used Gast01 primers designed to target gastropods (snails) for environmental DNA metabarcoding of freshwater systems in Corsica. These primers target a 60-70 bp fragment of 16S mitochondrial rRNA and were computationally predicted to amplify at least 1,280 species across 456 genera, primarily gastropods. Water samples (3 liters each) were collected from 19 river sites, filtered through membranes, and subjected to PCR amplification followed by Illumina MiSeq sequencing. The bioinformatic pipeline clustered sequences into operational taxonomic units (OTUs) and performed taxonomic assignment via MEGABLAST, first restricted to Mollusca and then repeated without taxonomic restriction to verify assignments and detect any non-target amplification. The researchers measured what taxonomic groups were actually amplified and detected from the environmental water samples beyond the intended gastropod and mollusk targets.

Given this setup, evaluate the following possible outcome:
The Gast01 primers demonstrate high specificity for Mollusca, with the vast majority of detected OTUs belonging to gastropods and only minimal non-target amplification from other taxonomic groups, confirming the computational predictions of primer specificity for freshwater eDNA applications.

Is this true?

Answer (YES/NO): NO